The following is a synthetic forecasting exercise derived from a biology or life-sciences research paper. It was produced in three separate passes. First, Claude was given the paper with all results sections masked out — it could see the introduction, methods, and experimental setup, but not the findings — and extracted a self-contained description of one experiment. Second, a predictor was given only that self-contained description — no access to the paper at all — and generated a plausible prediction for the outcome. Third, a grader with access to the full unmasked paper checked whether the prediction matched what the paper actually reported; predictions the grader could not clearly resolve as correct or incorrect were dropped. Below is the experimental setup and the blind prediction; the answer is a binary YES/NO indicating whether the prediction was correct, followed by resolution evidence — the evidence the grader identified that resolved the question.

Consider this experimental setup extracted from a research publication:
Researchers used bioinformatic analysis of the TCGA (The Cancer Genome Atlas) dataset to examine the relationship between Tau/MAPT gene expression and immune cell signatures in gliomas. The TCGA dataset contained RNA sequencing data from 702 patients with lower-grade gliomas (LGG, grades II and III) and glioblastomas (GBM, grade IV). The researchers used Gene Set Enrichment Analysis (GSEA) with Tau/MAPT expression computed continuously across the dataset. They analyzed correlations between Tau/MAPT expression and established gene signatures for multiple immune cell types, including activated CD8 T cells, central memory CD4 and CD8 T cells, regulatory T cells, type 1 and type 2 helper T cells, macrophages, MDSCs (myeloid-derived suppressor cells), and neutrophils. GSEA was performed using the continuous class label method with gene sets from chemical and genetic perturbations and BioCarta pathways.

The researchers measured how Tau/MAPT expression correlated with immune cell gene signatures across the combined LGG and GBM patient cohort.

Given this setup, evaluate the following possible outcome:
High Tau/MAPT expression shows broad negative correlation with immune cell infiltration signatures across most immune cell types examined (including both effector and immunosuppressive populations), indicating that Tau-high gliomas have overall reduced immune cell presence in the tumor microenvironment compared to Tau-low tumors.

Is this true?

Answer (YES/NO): YES